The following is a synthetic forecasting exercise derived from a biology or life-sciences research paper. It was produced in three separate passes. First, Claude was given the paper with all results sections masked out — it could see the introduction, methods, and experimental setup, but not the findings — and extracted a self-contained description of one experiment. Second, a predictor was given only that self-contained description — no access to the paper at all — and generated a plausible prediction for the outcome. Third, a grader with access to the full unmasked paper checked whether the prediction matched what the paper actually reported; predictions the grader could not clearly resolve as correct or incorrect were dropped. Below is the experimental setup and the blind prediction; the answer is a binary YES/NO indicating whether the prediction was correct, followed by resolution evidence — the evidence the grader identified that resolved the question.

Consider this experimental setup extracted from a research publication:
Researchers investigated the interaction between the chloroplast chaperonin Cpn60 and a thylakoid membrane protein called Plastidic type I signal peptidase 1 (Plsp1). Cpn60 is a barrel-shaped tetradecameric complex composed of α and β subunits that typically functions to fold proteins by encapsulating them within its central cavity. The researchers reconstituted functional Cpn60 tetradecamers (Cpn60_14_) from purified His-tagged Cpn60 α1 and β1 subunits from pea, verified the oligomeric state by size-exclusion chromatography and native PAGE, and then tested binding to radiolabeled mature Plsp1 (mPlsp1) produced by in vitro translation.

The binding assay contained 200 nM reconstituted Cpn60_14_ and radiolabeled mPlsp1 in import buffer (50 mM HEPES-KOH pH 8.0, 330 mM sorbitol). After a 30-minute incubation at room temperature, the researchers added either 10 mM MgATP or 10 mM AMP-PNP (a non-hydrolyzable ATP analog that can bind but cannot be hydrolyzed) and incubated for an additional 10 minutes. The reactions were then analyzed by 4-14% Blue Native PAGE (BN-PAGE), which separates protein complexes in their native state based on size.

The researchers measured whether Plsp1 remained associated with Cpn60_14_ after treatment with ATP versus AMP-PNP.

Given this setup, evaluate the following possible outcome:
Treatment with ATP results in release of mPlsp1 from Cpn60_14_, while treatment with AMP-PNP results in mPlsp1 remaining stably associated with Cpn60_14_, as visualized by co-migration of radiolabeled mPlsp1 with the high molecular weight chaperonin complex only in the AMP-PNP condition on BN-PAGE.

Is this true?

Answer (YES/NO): YES